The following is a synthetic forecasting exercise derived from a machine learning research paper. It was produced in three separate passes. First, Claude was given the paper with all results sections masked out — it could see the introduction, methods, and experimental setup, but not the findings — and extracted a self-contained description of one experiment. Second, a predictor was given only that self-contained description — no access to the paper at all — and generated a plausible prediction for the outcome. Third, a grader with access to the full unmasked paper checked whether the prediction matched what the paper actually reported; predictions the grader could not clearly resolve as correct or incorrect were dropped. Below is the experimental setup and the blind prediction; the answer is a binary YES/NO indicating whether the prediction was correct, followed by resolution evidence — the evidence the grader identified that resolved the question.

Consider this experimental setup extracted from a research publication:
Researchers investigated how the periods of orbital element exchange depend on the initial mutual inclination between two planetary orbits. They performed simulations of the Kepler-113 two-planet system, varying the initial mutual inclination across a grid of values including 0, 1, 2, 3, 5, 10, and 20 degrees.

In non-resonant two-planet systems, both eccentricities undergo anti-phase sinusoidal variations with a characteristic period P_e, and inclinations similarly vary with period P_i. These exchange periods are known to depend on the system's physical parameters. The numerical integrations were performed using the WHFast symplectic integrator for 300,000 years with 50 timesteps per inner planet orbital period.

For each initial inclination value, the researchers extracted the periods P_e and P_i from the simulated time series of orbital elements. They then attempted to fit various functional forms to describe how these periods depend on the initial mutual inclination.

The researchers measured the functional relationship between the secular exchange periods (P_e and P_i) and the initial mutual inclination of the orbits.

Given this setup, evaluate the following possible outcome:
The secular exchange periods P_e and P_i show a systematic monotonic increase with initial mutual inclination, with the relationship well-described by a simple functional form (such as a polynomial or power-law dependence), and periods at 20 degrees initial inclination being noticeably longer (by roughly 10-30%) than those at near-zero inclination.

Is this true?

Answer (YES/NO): NO